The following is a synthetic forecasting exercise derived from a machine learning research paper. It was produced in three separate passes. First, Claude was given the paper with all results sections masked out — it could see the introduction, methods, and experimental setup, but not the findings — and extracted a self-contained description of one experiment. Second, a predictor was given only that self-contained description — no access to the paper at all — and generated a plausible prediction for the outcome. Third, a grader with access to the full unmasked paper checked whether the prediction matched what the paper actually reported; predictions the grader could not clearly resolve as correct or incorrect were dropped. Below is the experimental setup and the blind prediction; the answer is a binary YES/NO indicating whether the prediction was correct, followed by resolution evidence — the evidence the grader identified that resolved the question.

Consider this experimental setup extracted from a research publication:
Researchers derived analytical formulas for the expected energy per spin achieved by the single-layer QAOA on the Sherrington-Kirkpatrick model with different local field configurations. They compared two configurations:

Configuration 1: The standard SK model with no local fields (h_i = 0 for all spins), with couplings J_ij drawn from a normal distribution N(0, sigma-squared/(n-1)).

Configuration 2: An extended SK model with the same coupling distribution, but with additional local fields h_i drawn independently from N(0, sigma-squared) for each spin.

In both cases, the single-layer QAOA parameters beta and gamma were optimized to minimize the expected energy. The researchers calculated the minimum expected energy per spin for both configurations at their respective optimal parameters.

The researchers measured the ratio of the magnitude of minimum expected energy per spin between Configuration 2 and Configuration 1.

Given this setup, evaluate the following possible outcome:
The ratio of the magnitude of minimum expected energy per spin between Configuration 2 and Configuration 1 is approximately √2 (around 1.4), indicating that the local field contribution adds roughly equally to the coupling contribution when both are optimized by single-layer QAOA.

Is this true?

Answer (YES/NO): NO